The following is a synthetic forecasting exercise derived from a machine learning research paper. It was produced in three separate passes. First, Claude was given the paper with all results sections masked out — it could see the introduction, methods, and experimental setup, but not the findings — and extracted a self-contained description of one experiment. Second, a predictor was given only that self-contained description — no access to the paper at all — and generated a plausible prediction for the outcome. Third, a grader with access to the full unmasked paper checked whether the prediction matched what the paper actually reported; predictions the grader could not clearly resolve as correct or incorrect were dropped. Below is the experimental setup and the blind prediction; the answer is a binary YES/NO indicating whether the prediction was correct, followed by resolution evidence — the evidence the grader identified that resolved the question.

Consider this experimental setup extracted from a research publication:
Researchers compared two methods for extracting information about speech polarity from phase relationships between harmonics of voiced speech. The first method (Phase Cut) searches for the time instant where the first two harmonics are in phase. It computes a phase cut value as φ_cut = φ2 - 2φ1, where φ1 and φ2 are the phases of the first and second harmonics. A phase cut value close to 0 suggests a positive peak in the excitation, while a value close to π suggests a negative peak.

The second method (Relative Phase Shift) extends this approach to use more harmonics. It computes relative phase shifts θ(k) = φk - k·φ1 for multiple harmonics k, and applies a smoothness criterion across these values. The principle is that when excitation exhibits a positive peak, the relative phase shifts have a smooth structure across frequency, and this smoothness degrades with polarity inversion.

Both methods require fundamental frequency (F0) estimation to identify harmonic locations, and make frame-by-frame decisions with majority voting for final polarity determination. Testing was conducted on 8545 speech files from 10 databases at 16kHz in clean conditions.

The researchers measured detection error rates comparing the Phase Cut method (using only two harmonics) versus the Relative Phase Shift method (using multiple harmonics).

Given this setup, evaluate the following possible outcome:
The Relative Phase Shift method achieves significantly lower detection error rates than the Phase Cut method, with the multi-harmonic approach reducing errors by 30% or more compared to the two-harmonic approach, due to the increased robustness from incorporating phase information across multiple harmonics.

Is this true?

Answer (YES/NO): NO